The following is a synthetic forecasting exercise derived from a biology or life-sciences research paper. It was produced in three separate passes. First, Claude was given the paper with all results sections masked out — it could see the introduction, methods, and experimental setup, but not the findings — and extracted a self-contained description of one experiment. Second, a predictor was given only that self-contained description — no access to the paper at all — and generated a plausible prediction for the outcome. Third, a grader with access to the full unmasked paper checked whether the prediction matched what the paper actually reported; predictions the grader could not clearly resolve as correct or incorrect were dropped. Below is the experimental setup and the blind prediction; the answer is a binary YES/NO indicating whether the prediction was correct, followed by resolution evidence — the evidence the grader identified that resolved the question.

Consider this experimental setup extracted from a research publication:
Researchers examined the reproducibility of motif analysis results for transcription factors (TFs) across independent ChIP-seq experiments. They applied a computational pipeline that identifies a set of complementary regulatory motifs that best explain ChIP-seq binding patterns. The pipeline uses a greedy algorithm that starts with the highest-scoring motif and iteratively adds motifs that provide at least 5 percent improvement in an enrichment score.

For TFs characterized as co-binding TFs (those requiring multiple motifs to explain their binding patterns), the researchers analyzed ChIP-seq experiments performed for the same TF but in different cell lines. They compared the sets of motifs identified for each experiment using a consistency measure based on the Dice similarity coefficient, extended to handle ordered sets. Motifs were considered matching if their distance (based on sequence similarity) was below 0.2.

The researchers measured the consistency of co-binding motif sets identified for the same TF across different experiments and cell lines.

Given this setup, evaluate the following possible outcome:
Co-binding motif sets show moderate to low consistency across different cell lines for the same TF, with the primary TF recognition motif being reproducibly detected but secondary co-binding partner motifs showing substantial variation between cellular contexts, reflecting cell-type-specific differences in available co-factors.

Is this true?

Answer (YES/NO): NO